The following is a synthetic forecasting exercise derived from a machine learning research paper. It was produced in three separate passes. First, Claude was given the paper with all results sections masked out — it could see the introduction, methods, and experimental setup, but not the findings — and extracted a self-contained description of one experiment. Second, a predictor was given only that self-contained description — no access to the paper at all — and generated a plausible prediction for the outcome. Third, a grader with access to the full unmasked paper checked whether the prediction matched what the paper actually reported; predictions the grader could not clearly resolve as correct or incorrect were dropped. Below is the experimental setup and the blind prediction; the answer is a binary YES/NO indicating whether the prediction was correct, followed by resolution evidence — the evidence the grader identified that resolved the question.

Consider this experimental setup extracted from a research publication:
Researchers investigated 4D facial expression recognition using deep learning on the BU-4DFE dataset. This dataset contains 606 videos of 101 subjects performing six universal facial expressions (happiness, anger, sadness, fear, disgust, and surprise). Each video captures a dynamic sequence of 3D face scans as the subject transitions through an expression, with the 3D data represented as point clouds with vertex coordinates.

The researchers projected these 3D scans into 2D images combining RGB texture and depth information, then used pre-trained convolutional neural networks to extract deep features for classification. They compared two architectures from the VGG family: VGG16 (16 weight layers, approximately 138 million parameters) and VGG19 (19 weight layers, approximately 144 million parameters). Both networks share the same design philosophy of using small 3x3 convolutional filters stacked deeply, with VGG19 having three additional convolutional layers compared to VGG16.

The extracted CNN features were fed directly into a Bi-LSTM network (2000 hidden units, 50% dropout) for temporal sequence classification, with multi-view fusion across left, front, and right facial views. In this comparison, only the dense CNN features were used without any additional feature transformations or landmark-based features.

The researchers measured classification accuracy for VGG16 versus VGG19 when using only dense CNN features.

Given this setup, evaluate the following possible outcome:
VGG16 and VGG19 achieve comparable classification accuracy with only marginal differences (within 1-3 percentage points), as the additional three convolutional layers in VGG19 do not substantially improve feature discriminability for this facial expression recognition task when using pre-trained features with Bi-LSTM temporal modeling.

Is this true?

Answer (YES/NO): NO